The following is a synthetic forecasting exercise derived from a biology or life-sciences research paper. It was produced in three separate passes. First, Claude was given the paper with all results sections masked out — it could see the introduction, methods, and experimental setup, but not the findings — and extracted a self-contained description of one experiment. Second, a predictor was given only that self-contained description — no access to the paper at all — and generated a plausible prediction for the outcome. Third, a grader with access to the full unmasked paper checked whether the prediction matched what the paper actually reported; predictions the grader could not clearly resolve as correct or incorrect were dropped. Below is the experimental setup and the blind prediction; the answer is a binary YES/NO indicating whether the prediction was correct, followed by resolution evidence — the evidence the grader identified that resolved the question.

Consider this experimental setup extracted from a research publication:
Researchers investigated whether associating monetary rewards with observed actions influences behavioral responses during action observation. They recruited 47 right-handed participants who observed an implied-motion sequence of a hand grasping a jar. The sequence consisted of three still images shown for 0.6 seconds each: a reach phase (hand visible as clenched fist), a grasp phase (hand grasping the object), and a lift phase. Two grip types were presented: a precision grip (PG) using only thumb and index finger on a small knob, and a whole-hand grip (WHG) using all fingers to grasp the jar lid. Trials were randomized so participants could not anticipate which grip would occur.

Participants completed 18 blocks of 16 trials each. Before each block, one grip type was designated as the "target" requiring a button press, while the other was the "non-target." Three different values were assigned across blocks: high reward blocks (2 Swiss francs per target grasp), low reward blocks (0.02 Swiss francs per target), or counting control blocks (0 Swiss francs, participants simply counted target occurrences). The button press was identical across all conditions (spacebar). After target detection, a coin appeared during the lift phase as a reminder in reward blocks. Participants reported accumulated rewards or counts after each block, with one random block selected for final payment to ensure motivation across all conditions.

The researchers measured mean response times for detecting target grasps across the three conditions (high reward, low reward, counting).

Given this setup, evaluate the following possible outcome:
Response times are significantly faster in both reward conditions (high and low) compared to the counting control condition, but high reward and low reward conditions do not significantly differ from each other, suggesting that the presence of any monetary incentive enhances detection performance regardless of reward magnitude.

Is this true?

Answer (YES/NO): NO